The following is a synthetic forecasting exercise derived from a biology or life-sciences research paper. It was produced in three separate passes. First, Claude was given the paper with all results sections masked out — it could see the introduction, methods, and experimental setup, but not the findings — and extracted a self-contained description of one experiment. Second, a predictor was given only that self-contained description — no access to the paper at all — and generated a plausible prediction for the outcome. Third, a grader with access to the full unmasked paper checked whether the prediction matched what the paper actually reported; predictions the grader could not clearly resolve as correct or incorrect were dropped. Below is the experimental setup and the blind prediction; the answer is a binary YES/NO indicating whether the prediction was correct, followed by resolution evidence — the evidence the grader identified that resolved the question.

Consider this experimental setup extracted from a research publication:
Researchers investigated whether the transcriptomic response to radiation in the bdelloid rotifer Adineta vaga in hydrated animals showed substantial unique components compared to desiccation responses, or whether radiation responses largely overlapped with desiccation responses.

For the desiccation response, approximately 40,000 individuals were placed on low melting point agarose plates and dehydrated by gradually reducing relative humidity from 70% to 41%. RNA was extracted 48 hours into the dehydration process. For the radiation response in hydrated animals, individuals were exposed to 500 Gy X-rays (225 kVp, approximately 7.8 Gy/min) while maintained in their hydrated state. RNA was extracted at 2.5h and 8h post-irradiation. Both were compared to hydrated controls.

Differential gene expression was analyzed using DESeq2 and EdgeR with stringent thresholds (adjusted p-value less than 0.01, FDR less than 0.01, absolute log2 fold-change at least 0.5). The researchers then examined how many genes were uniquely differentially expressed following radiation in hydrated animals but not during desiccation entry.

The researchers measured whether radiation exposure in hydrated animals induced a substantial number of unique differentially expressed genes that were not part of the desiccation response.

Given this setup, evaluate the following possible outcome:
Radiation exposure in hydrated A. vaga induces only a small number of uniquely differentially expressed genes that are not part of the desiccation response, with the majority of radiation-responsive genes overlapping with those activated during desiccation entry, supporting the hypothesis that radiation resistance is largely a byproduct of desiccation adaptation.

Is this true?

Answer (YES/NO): NO